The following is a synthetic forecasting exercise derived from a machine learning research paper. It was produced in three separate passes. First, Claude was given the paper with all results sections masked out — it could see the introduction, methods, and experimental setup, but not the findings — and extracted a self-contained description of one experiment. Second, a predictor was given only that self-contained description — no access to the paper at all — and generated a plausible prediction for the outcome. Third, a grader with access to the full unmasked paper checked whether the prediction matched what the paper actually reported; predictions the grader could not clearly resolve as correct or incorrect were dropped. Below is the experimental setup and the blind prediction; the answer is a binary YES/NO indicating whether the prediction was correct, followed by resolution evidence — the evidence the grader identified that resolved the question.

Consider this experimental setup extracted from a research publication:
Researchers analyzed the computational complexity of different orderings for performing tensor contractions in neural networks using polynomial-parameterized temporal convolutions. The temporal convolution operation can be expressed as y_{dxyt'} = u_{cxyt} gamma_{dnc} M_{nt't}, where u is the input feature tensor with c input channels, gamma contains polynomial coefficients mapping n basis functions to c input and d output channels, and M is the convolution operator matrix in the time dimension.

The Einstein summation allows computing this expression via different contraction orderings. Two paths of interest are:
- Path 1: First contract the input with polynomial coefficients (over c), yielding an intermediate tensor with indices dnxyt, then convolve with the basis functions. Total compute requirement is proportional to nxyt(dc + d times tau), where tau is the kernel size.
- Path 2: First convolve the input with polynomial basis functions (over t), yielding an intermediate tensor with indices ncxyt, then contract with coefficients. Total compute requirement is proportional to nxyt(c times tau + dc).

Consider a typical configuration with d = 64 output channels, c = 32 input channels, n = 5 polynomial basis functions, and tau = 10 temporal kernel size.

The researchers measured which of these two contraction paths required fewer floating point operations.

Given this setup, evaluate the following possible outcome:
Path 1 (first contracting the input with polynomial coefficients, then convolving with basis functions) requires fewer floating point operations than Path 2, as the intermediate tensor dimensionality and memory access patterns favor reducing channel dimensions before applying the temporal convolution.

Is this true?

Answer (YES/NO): NO